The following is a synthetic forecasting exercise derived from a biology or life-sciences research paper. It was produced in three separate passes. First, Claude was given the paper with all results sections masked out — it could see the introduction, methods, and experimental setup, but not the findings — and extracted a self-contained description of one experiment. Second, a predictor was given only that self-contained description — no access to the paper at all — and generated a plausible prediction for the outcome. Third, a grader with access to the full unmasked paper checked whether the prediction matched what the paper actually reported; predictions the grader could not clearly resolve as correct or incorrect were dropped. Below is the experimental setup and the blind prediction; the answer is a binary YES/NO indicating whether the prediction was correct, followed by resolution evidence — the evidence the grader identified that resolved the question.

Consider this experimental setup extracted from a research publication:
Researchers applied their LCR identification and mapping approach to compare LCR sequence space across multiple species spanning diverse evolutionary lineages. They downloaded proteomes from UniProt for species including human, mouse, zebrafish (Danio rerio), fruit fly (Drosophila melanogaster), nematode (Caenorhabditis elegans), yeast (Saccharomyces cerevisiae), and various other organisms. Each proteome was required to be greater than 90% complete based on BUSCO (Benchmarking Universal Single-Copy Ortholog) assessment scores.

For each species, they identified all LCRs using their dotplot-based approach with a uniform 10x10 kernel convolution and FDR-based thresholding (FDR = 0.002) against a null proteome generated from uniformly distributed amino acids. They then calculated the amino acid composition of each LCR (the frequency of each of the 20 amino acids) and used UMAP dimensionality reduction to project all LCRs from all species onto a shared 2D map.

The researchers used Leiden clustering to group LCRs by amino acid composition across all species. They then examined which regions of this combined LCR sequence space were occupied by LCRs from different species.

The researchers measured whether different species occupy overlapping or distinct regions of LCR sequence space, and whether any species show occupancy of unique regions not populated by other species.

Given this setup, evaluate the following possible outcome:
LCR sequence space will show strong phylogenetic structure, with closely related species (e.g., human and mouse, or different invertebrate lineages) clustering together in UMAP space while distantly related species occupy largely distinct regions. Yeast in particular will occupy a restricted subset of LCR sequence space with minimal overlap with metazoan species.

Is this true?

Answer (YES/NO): NO